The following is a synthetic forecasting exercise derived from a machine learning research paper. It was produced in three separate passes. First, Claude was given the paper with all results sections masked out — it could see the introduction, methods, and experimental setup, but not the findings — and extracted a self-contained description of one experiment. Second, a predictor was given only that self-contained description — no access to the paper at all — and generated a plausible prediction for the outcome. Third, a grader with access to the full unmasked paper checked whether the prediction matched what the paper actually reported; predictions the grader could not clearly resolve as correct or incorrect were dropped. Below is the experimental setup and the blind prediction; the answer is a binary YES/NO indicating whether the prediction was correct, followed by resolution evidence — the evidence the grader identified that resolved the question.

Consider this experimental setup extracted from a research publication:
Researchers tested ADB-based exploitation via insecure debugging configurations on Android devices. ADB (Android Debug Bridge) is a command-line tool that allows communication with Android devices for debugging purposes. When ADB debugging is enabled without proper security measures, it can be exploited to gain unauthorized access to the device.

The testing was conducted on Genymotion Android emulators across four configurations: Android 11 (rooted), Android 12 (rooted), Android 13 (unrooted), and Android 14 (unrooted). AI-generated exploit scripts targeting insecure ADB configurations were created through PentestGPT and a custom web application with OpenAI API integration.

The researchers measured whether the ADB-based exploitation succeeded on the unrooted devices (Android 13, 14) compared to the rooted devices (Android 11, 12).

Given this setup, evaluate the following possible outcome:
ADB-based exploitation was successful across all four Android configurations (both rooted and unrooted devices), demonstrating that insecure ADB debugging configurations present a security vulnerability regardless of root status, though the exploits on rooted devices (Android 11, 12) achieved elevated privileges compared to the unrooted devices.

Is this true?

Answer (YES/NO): NO